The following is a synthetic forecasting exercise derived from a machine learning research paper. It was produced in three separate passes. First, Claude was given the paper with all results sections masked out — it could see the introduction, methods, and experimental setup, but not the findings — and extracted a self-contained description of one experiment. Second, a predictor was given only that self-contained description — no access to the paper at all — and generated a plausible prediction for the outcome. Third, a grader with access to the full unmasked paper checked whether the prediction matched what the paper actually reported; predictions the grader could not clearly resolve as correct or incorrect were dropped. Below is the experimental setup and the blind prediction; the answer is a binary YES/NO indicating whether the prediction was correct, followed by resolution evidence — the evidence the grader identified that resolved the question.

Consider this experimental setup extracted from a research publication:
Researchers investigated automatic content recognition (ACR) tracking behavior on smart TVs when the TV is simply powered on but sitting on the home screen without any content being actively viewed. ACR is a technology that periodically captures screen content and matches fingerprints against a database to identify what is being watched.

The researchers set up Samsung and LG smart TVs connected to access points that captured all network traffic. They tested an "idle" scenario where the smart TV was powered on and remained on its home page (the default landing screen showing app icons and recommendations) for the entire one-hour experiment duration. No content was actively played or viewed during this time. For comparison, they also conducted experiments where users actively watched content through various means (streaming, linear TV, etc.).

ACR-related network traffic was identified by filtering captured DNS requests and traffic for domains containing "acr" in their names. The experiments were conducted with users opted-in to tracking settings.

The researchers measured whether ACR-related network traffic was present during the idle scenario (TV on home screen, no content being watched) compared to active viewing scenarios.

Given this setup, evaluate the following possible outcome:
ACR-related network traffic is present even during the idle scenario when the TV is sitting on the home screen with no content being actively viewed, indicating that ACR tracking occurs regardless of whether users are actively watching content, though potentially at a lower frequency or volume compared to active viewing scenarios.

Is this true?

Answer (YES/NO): YES